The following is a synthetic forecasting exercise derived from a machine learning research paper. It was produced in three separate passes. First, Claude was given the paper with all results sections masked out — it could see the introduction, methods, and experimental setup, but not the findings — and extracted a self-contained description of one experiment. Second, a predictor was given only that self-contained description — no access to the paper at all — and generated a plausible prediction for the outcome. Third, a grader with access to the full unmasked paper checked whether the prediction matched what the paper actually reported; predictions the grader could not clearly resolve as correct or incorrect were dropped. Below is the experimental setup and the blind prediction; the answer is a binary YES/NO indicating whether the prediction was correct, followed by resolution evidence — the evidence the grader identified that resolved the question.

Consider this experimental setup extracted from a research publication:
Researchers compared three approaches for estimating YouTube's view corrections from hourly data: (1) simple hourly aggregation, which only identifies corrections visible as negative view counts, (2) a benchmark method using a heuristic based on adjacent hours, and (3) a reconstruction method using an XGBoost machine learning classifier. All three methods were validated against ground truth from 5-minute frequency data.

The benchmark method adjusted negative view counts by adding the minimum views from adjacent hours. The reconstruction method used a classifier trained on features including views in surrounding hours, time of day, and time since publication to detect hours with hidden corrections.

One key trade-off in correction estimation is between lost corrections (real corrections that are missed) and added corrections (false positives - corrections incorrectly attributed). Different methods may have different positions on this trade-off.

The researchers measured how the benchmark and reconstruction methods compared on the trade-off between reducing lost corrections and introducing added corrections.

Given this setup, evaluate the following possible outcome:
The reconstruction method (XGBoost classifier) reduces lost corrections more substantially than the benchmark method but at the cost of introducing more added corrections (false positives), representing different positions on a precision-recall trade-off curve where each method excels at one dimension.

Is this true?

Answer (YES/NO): YES